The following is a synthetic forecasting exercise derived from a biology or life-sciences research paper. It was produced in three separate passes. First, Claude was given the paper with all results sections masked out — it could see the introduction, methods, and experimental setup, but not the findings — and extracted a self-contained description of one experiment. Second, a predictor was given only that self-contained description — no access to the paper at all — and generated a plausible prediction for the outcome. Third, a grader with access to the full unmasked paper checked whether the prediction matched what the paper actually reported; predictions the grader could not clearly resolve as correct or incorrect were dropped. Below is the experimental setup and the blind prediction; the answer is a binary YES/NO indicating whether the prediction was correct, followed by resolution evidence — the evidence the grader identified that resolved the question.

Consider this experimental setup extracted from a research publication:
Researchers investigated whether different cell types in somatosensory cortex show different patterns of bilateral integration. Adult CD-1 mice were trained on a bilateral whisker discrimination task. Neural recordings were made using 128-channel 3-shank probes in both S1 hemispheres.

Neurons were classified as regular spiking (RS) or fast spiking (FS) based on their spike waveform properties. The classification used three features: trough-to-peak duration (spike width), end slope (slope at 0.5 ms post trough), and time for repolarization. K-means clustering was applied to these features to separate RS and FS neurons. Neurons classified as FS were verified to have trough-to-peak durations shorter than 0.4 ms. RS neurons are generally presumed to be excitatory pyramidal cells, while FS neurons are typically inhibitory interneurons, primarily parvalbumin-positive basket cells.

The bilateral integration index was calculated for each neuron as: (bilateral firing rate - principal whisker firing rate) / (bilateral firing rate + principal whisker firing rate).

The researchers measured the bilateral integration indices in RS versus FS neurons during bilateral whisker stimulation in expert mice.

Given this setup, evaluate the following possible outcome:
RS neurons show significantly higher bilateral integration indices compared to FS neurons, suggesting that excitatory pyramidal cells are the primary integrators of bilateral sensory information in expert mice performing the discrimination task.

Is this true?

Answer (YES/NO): NO